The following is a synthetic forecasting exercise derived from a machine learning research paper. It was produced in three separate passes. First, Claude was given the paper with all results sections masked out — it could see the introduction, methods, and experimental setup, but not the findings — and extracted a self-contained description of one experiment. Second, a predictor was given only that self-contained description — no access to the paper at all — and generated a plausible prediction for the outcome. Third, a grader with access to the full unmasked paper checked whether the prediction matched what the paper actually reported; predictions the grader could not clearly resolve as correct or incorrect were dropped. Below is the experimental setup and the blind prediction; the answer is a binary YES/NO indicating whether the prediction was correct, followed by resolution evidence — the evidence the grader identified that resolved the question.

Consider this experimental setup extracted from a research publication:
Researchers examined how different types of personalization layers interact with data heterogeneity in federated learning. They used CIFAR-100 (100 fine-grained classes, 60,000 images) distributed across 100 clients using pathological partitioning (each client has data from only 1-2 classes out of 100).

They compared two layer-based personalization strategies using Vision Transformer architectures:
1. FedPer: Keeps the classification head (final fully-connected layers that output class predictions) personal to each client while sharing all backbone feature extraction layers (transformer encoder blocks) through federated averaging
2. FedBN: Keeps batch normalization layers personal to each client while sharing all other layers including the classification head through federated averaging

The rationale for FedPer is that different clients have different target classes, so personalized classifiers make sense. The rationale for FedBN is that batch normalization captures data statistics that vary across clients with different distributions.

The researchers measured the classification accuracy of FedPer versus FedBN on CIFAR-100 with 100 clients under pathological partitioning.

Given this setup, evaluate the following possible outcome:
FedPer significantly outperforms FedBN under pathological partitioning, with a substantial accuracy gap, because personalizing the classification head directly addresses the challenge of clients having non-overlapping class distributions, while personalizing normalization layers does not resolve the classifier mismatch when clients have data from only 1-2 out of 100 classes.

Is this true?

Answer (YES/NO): NO